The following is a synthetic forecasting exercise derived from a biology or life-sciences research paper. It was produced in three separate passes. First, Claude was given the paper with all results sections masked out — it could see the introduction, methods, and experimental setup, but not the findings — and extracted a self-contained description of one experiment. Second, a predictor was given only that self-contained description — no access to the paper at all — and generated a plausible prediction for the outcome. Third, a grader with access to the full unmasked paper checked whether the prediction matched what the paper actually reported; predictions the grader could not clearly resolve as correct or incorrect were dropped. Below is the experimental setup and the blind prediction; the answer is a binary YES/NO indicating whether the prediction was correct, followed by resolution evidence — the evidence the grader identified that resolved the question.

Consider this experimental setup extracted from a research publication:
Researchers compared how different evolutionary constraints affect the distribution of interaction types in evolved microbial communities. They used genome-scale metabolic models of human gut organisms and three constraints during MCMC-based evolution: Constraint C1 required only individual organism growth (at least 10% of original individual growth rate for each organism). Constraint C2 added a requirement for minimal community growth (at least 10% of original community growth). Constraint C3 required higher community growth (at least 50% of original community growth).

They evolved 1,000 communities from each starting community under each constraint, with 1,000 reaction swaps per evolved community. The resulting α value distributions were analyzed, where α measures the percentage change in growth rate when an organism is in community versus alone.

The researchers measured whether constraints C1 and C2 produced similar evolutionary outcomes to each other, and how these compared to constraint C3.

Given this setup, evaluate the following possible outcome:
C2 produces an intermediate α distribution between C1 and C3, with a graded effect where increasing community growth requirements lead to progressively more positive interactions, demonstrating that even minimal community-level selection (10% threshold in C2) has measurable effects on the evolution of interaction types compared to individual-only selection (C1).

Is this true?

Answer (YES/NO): NO